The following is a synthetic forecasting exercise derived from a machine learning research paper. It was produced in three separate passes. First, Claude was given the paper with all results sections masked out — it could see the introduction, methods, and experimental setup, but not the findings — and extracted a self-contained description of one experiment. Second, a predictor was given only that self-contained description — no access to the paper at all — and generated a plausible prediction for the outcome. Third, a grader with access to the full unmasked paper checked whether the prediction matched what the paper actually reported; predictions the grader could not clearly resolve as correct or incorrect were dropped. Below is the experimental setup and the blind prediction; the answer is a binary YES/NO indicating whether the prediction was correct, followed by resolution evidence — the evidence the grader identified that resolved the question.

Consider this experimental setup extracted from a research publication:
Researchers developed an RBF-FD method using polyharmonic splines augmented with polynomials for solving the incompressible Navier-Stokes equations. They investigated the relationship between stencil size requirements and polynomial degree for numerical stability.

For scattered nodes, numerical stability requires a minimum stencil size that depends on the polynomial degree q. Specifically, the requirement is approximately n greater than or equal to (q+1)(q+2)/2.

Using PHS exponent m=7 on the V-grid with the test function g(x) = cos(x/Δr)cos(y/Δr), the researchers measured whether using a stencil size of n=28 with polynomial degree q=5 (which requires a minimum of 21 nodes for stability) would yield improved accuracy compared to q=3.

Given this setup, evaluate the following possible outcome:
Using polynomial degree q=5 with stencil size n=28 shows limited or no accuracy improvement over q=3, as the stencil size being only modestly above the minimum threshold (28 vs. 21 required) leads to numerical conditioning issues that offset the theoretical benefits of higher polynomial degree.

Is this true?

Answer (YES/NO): NO